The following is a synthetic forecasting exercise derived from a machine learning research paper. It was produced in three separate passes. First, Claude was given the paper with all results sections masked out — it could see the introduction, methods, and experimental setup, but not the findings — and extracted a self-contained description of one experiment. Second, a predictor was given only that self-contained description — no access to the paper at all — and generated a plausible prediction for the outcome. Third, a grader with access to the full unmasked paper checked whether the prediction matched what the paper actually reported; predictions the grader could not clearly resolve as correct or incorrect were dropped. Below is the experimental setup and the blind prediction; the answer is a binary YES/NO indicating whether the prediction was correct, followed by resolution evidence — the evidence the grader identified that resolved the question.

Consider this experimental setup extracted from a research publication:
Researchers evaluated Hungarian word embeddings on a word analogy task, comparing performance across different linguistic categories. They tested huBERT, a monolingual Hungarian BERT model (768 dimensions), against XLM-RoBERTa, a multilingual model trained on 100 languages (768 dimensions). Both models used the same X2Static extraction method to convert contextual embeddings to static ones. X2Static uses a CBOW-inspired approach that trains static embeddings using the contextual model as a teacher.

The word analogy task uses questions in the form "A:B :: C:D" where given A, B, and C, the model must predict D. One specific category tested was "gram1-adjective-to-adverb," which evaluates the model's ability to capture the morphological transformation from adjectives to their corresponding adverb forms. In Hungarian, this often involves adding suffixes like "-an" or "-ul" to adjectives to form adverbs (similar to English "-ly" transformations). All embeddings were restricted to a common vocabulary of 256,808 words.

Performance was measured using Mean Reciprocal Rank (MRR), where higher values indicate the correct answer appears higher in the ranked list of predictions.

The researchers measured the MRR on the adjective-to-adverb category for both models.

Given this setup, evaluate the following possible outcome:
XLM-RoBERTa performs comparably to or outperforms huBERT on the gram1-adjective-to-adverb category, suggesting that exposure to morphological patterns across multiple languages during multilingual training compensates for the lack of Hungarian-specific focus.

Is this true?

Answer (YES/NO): YES